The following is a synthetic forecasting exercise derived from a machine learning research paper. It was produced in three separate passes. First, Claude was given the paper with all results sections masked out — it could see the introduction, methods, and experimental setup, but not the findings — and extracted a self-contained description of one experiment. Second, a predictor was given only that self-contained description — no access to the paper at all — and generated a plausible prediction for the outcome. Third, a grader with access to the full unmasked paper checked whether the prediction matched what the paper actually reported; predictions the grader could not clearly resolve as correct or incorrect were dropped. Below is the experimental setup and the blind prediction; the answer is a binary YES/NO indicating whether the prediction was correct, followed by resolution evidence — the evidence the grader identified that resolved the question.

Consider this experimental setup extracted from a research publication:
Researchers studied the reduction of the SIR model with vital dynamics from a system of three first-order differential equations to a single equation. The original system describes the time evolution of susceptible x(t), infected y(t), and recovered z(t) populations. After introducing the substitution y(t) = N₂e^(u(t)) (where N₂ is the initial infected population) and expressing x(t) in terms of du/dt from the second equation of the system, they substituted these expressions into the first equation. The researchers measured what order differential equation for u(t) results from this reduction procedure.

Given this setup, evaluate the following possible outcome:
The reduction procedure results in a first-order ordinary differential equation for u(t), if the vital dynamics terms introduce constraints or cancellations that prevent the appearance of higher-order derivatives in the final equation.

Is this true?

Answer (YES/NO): NO